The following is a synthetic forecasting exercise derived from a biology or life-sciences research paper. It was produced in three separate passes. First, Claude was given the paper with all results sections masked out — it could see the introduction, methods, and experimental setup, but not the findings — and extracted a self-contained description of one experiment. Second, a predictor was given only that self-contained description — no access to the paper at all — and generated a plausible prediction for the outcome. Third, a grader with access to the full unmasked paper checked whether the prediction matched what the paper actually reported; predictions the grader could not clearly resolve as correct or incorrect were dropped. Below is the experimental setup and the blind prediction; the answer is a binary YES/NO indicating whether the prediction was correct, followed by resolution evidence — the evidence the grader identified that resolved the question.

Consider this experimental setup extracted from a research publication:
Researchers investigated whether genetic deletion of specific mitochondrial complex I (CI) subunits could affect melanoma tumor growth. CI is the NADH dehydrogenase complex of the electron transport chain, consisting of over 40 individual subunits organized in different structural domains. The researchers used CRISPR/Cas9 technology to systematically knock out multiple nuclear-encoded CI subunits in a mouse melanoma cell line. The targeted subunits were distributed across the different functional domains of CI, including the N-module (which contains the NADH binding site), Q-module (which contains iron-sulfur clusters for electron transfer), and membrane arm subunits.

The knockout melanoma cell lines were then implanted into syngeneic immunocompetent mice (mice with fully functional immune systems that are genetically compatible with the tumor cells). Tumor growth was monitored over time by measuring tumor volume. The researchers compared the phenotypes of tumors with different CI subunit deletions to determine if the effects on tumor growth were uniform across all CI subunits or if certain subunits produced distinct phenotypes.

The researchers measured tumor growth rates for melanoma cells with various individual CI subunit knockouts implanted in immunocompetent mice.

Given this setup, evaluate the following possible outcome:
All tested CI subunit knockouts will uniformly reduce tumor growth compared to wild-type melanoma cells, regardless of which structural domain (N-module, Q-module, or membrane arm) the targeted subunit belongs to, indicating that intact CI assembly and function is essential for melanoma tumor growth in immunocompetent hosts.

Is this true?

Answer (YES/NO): NO